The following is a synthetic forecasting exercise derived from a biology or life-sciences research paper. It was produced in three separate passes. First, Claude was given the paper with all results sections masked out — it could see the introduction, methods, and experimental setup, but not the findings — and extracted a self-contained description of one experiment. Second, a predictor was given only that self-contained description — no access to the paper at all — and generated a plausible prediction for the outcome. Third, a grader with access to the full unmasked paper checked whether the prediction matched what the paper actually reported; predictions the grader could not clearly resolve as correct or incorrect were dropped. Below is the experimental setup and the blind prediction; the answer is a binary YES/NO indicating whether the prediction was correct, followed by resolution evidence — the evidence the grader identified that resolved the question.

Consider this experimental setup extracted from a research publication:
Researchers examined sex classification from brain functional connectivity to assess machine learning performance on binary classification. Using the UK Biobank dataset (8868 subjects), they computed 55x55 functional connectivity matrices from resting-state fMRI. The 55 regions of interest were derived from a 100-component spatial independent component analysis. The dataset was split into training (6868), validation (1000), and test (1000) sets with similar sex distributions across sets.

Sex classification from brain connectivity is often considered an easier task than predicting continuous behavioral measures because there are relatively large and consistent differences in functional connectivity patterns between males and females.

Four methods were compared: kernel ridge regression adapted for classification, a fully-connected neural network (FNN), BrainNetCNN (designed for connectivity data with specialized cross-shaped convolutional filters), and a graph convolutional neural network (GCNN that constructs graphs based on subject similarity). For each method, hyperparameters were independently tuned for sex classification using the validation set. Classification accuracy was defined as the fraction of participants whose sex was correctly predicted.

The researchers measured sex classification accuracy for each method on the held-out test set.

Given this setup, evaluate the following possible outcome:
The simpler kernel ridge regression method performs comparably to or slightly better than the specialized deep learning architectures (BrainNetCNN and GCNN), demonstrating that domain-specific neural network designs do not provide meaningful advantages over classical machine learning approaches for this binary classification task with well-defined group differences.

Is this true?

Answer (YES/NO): YES